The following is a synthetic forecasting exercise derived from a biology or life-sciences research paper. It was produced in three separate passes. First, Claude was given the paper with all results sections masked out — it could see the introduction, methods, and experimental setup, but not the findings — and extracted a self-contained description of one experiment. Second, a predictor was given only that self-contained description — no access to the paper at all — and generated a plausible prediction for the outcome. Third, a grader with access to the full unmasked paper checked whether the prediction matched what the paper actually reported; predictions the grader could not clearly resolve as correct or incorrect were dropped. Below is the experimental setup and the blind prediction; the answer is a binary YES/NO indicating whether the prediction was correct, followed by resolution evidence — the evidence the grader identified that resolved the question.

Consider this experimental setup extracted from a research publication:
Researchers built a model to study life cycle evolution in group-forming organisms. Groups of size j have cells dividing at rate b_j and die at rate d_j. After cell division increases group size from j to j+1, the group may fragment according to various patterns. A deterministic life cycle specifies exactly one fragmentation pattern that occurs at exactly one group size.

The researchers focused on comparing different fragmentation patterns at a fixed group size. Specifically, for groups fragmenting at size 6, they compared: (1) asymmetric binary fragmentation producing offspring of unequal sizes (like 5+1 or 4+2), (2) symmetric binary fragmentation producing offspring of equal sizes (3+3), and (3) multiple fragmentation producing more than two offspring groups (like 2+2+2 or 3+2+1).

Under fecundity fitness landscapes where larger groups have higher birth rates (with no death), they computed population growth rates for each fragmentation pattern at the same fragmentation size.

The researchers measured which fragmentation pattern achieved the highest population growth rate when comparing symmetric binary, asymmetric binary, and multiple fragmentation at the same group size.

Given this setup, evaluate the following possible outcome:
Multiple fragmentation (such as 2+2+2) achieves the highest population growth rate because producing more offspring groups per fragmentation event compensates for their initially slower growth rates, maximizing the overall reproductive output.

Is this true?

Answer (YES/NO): NO